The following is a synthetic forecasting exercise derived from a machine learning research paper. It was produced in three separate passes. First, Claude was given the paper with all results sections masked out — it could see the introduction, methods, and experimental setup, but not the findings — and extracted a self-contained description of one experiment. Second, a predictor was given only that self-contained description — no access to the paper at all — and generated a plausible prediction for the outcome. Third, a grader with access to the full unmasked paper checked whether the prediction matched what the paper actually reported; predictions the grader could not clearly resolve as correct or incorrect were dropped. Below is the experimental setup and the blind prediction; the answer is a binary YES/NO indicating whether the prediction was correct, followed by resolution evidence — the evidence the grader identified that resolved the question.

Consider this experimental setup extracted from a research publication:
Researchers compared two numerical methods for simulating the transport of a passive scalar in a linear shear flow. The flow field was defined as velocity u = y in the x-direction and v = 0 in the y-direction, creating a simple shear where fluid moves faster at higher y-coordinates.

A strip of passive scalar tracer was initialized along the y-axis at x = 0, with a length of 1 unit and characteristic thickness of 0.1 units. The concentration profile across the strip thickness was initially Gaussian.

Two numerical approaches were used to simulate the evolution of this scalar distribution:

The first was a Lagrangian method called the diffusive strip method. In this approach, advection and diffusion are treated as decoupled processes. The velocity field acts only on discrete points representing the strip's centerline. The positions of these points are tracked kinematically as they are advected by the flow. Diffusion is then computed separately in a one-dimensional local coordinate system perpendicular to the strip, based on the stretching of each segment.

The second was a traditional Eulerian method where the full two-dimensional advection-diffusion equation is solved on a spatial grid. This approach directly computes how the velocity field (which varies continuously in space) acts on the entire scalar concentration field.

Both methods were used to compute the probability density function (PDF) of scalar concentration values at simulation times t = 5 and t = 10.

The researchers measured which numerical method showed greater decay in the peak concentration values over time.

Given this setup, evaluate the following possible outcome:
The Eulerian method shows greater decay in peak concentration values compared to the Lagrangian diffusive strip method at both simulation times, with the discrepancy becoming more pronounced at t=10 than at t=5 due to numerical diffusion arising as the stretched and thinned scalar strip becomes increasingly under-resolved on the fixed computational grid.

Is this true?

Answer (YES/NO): NO